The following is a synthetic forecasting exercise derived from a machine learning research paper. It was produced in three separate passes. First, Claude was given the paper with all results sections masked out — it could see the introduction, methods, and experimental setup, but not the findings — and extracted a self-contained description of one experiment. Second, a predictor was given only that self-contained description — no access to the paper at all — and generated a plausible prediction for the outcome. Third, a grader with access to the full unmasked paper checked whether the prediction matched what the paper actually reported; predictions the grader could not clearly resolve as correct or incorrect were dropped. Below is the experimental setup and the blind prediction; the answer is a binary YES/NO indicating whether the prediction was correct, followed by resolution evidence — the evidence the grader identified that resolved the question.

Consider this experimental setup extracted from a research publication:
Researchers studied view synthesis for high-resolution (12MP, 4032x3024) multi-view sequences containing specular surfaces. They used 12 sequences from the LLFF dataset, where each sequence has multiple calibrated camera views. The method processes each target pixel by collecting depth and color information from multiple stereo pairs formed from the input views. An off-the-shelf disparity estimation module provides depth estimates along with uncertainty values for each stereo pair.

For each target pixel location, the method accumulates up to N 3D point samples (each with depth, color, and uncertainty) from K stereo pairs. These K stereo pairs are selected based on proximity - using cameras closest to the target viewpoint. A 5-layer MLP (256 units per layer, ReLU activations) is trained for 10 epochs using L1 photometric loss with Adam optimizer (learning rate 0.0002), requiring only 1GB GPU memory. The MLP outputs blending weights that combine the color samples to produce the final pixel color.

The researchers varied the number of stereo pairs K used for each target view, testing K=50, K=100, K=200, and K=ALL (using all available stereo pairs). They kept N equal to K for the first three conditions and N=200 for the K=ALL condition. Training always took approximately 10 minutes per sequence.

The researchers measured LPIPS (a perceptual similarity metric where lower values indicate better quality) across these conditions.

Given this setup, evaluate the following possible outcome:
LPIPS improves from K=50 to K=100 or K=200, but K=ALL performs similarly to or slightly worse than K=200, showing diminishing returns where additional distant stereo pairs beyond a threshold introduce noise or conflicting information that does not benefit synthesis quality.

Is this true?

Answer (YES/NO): NO